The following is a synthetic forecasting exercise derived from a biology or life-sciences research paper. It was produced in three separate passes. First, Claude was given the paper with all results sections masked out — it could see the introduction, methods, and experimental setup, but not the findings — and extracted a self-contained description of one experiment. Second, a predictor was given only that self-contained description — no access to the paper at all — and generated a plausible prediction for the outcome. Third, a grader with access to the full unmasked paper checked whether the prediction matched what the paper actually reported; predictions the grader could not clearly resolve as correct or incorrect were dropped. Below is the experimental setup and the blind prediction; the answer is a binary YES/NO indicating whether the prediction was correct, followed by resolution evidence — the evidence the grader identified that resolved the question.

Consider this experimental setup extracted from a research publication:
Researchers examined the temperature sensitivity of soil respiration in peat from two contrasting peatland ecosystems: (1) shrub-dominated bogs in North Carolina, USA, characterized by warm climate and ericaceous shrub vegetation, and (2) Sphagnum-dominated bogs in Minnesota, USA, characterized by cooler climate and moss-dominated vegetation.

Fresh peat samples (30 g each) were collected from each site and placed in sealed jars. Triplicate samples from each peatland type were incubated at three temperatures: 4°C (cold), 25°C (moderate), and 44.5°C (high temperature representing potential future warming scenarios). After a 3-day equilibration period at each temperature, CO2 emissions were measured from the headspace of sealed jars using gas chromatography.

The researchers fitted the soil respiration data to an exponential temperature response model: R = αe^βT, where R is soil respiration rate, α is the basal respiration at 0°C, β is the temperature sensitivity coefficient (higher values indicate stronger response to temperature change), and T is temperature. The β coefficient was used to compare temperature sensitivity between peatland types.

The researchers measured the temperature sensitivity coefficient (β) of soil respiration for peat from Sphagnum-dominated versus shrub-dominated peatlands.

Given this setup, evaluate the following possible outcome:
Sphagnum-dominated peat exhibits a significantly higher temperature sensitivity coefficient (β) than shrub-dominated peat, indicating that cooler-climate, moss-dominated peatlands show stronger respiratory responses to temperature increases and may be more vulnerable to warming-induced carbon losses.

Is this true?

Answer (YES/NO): YES